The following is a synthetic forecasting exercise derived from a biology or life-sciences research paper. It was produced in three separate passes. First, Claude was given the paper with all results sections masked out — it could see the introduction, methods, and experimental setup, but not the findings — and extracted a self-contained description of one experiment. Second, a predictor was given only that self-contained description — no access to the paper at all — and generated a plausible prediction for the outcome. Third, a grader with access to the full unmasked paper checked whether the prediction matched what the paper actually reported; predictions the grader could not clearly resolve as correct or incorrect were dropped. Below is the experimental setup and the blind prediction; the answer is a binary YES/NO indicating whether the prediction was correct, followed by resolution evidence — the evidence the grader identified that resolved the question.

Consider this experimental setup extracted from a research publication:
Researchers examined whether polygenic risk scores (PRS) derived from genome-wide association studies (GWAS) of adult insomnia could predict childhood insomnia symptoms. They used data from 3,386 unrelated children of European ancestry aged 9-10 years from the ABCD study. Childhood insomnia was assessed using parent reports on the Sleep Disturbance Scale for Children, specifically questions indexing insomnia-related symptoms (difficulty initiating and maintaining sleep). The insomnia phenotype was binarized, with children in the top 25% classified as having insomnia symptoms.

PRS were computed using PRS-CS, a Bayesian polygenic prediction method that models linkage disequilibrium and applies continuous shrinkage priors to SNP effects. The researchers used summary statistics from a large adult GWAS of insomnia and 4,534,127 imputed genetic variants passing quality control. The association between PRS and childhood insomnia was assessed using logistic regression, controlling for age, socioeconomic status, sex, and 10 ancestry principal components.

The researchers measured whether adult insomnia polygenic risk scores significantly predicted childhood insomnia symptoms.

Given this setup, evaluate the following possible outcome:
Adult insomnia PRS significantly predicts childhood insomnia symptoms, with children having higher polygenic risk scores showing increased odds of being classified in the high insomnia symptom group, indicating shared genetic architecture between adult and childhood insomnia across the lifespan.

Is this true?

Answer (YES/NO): NO